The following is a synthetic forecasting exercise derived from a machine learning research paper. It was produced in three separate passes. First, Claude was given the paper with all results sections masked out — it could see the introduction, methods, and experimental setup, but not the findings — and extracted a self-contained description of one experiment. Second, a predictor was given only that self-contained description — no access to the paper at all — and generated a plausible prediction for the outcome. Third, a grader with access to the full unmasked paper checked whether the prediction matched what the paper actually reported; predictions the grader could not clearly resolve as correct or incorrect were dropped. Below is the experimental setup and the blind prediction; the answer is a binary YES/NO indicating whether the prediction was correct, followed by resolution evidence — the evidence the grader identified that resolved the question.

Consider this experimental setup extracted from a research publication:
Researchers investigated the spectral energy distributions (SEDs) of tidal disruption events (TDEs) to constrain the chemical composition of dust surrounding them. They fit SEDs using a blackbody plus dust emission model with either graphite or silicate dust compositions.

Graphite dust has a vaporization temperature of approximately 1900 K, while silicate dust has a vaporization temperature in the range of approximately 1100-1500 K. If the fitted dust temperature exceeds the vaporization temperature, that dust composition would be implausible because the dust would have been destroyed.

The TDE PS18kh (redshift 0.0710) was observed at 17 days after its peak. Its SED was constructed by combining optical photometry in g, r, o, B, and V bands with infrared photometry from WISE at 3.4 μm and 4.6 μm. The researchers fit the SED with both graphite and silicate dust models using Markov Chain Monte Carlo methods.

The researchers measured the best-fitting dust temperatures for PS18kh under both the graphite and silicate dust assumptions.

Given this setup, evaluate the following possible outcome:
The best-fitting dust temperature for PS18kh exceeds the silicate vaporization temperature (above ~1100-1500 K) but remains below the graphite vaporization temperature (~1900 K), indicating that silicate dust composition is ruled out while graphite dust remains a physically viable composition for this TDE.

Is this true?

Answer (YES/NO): NO